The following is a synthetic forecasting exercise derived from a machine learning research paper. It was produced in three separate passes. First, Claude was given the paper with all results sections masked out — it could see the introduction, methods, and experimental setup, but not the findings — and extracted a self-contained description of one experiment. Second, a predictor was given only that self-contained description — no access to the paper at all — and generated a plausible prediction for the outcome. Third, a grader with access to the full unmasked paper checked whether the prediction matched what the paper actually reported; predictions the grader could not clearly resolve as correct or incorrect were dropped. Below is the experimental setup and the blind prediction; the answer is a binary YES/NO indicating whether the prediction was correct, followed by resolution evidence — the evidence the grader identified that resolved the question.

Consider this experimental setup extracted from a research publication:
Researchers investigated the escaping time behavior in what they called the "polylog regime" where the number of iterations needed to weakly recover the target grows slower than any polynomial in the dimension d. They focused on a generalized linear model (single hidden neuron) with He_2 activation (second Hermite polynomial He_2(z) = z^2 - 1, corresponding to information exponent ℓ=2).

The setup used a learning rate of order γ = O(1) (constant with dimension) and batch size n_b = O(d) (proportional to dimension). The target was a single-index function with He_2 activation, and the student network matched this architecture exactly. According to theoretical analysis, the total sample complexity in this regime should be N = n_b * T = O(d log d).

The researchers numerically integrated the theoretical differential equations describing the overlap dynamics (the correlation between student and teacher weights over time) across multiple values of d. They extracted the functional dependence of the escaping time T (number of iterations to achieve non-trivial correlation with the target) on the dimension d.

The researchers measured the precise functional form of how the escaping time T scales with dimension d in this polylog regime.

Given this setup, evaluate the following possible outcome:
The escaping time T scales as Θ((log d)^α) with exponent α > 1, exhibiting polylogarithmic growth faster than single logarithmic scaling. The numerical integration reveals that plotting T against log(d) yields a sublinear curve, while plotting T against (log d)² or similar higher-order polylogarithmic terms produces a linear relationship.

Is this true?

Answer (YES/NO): NO